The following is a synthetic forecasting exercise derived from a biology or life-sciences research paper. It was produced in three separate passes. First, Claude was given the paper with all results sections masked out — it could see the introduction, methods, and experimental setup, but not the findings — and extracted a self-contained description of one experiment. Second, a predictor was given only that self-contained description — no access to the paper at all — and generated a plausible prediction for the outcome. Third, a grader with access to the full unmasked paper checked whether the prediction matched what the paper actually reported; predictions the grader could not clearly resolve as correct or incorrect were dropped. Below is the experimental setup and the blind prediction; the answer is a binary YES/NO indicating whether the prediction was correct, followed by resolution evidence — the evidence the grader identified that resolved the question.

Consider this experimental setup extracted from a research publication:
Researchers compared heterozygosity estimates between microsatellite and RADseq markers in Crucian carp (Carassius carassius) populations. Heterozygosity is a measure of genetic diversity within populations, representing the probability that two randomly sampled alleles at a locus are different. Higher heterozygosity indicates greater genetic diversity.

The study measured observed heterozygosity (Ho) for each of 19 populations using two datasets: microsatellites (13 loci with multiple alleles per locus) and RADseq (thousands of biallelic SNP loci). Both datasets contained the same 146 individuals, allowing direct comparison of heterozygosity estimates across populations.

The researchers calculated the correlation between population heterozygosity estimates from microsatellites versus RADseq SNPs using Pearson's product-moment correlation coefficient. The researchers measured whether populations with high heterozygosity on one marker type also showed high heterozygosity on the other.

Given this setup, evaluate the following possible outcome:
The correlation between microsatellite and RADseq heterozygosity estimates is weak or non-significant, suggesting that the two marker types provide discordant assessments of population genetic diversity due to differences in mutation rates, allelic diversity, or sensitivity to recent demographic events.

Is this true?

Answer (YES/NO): NO